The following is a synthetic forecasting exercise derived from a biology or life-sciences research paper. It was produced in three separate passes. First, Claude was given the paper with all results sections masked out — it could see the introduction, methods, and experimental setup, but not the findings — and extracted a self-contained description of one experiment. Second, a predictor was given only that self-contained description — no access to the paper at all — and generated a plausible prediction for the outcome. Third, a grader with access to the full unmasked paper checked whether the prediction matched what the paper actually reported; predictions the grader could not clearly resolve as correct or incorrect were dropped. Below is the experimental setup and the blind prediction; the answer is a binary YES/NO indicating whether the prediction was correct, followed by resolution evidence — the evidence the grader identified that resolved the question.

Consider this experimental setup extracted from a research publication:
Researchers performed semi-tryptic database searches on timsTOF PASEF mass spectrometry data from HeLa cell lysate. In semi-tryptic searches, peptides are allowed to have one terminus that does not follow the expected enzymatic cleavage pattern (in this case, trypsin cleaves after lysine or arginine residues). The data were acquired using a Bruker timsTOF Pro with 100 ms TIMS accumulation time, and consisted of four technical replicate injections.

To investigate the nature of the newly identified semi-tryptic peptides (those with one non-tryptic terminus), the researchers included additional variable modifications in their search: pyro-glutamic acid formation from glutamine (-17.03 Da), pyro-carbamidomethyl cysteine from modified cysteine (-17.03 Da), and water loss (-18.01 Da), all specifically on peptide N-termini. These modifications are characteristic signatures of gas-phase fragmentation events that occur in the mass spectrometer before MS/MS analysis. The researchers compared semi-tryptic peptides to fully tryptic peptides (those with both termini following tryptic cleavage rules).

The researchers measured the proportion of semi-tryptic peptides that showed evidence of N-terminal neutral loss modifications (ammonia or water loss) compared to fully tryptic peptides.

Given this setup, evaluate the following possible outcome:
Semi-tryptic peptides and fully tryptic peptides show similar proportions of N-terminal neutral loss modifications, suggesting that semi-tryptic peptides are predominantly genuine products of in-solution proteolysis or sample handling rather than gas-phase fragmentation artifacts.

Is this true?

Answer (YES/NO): NO